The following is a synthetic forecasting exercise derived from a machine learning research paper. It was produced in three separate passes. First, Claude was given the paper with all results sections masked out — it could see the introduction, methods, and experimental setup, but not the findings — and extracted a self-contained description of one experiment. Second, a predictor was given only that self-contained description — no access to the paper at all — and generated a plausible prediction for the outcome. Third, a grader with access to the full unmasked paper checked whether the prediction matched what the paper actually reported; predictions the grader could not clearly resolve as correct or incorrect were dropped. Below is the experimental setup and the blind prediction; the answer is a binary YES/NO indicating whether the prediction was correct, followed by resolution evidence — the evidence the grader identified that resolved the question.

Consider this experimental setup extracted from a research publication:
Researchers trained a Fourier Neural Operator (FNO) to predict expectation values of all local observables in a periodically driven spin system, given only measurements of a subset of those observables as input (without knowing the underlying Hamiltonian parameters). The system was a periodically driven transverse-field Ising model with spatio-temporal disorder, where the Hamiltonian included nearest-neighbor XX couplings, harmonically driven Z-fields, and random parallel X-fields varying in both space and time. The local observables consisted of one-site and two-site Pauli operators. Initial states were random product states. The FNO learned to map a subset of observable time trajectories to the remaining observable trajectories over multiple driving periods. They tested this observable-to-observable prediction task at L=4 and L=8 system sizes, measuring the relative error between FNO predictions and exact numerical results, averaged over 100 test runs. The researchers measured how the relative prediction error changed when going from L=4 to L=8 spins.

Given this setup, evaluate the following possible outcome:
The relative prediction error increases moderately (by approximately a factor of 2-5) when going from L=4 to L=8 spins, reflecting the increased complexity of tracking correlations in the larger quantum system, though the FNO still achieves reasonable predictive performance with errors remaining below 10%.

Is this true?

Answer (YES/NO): NO